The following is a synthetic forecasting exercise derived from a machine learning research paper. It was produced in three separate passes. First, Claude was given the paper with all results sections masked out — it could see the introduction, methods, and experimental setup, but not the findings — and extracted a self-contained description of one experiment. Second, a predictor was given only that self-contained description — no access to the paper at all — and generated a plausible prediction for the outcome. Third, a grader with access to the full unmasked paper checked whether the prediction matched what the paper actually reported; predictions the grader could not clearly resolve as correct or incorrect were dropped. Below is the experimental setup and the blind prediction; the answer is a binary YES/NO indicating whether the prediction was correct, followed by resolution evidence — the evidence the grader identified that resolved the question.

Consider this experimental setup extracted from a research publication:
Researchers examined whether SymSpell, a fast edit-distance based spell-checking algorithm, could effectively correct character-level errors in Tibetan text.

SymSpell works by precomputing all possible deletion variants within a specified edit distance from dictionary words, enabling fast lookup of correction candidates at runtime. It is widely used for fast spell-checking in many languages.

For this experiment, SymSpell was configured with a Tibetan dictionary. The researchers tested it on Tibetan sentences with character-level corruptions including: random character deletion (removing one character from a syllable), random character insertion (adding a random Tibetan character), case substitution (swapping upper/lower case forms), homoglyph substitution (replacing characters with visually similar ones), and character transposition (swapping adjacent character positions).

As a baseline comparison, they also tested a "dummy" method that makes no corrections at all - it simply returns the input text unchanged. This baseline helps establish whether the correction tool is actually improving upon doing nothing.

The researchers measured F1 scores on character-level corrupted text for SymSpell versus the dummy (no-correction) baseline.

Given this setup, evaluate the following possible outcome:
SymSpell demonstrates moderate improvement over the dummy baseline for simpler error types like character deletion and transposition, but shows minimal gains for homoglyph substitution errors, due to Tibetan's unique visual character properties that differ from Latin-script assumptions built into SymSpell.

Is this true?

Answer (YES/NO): NO